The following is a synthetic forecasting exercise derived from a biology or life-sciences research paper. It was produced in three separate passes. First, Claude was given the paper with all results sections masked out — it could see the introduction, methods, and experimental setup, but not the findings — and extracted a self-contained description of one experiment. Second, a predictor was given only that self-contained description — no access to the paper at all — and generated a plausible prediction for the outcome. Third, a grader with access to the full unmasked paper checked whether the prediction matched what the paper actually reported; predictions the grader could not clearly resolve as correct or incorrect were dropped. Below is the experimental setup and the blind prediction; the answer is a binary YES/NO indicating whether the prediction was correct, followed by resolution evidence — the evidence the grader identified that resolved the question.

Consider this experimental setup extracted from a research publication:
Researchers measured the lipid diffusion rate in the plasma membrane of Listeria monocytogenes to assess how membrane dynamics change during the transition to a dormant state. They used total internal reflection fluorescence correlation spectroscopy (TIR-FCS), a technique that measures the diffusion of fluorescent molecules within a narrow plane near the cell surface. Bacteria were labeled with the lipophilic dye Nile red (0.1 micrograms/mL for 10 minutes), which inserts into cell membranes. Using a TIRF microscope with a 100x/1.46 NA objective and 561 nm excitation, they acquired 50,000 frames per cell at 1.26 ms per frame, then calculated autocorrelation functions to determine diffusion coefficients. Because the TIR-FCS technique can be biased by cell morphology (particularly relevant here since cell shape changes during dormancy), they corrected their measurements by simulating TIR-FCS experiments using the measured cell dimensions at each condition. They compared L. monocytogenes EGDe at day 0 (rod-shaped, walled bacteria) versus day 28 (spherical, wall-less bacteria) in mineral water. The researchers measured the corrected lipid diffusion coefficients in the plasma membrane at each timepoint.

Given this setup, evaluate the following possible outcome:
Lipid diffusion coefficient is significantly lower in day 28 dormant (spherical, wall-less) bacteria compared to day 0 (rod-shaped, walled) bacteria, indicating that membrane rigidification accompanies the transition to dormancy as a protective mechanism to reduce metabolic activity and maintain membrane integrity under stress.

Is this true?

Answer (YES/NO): YES